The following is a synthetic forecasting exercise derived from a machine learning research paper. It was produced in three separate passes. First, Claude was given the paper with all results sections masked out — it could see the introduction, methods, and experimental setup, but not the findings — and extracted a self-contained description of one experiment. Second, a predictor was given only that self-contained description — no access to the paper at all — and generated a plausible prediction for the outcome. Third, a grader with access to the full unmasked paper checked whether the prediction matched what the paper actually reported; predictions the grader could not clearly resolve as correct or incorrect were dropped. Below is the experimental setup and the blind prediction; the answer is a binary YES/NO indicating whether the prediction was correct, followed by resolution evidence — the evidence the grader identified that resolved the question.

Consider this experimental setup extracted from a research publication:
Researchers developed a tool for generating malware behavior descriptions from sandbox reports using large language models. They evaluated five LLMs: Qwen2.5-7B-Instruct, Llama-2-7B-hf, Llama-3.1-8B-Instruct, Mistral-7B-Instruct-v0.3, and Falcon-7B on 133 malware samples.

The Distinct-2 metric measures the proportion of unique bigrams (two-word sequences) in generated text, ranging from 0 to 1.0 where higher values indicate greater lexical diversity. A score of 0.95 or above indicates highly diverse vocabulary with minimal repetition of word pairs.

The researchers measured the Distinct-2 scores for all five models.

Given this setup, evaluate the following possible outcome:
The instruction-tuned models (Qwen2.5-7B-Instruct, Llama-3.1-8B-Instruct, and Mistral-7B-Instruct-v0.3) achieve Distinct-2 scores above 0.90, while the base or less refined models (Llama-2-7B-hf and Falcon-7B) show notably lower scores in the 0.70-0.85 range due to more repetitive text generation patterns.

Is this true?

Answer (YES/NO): NO